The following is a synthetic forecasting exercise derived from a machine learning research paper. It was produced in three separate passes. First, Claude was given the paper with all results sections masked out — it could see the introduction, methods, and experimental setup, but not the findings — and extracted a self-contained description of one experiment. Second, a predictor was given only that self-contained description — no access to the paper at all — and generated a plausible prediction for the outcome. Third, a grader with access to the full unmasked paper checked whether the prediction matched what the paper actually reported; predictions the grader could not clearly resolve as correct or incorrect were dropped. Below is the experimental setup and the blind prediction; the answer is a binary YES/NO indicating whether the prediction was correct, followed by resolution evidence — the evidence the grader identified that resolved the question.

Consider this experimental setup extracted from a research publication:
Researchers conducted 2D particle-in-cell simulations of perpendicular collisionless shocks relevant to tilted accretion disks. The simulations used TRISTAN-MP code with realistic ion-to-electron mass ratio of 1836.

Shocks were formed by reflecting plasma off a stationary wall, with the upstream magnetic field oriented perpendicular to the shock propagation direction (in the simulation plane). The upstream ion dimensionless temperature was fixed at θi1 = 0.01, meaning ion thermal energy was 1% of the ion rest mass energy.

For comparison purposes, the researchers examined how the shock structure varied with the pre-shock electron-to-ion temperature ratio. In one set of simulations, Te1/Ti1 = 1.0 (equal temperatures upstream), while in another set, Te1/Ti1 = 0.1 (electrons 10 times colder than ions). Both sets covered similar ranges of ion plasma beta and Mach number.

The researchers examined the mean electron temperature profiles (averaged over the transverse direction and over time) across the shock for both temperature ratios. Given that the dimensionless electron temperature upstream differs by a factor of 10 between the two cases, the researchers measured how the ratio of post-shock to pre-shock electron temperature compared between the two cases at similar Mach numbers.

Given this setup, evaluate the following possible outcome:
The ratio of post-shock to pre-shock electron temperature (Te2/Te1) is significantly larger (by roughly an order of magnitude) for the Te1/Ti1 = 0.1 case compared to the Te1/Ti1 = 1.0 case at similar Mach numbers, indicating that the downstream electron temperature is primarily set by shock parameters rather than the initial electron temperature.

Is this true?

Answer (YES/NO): NO